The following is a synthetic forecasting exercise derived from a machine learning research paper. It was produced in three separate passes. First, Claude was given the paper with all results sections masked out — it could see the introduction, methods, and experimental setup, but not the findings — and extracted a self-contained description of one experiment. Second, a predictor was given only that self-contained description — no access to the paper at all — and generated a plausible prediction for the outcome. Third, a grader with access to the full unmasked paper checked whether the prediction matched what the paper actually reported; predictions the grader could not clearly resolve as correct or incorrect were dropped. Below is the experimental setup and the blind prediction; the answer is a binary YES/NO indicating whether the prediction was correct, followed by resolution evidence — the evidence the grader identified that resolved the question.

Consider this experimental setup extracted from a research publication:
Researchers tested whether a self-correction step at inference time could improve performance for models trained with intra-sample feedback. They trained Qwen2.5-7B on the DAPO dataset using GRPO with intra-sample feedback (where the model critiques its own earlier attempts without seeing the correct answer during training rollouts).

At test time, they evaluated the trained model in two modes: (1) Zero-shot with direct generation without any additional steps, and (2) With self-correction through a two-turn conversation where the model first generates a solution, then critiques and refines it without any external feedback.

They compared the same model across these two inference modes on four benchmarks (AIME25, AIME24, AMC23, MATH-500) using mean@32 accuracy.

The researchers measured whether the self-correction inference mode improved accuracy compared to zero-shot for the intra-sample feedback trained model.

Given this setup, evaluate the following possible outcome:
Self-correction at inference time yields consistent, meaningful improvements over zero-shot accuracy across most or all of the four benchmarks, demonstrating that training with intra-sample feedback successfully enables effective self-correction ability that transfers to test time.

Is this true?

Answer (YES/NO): YES